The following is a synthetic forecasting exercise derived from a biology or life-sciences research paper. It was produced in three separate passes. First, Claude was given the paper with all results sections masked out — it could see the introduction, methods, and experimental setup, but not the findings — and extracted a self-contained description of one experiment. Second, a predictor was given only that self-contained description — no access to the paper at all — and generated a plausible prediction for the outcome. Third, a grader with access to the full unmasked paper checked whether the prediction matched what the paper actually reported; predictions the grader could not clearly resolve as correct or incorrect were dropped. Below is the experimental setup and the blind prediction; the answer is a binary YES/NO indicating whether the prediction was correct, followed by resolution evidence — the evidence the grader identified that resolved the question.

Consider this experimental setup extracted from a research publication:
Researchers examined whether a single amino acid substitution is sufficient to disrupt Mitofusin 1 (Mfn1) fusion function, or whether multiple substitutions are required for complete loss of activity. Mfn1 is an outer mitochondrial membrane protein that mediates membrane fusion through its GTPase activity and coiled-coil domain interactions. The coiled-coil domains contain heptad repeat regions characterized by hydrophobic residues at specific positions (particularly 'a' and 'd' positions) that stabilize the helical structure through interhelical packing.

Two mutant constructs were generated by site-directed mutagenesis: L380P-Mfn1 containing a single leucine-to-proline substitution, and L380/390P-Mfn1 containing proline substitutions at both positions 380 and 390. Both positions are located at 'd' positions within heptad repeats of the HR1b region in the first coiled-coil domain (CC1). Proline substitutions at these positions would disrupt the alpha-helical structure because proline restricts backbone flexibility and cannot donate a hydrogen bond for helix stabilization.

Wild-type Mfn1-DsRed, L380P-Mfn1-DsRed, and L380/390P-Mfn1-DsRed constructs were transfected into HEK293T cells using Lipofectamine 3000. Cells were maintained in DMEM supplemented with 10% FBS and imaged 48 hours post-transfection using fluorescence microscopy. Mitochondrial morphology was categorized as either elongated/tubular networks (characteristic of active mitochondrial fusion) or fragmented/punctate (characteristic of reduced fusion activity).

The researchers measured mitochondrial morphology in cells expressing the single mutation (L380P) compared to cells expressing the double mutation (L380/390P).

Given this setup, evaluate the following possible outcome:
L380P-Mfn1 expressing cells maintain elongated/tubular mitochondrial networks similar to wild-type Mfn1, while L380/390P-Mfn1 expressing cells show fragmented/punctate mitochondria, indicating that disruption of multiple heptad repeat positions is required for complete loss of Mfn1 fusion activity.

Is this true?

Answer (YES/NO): NO